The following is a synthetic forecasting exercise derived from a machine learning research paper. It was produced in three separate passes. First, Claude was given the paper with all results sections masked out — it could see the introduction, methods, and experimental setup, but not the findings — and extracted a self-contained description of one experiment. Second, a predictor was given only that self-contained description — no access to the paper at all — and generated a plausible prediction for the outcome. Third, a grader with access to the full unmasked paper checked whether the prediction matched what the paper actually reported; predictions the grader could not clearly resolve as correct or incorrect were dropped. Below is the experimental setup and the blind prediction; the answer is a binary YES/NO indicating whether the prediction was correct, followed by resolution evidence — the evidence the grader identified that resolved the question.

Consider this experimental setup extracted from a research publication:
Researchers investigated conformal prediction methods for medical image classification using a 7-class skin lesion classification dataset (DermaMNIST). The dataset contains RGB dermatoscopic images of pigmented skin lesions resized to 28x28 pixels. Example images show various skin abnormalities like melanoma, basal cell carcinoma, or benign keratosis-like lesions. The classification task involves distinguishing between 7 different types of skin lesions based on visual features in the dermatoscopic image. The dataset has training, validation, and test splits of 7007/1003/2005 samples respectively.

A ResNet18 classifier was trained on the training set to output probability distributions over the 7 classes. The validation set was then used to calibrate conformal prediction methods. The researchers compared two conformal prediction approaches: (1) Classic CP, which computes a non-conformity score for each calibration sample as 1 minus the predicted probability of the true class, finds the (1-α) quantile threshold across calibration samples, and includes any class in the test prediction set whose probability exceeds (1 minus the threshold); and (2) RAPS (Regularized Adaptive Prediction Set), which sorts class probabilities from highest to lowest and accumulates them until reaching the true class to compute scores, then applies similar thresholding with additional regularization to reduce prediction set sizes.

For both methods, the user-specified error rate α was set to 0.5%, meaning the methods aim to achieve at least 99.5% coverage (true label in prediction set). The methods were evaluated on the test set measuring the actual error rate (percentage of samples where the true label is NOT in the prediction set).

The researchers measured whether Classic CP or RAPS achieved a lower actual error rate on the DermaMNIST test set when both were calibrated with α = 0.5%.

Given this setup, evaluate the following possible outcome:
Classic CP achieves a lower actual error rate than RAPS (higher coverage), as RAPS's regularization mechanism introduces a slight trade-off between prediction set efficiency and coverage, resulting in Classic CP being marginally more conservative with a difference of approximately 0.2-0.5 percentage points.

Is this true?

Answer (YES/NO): NO